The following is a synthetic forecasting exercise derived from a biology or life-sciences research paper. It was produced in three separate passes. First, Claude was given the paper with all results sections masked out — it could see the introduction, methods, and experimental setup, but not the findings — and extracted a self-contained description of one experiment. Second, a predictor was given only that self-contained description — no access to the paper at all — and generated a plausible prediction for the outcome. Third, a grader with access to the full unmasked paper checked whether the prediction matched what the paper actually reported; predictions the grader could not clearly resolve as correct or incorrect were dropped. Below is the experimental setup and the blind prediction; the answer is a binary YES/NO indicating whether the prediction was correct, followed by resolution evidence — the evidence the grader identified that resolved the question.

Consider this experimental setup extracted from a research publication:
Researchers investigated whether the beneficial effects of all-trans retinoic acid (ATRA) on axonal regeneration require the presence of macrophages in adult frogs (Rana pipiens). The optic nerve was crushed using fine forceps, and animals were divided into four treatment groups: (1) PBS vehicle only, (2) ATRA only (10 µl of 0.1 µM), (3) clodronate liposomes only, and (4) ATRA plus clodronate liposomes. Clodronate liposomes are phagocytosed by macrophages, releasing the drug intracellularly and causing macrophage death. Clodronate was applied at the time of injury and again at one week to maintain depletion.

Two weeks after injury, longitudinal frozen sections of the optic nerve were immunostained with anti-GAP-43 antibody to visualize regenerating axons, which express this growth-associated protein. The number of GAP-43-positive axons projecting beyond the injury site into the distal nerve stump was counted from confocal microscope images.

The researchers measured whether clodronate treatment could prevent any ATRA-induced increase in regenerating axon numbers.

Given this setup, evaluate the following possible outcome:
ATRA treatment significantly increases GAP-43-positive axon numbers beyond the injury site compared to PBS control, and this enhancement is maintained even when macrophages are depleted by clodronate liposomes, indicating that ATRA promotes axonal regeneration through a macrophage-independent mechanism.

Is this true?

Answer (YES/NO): NO